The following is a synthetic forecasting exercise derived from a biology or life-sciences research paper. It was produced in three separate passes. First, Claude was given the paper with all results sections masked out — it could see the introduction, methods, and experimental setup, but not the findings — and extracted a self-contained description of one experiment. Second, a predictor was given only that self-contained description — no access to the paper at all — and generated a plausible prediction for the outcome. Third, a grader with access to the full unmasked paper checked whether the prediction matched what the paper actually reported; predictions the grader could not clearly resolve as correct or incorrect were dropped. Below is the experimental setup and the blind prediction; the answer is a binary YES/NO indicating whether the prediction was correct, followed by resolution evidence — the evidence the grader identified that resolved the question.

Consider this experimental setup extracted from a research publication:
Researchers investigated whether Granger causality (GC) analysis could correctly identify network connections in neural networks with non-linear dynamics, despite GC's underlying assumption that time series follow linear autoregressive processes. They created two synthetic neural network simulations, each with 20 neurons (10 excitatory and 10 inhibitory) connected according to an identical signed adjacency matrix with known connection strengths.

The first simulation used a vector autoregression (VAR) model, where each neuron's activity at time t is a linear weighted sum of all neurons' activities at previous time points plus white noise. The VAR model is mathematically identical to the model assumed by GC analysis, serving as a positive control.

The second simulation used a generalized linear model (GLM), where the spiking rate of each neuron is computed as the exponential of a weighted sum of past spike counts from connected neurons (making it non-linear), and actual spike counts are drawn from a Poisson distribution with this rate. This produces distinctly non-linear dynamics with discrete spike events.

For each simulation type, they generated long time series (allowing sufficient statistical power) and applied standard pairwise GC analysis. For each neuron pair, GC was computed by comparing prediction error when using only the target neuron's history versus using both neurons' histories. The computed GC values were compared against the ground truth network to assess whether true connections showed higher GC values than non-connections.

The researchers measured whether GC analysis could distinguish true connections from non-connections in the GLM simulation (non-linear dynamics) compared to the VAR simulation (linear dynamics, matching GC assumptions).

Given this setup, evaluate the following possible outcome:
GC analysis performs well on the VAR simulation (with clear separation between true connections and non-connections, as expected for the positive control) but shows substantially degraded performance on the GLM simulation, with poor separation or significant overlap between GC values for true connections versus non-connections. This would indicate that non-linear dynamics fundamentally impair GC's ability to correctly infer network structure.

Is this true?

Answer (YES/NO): NO